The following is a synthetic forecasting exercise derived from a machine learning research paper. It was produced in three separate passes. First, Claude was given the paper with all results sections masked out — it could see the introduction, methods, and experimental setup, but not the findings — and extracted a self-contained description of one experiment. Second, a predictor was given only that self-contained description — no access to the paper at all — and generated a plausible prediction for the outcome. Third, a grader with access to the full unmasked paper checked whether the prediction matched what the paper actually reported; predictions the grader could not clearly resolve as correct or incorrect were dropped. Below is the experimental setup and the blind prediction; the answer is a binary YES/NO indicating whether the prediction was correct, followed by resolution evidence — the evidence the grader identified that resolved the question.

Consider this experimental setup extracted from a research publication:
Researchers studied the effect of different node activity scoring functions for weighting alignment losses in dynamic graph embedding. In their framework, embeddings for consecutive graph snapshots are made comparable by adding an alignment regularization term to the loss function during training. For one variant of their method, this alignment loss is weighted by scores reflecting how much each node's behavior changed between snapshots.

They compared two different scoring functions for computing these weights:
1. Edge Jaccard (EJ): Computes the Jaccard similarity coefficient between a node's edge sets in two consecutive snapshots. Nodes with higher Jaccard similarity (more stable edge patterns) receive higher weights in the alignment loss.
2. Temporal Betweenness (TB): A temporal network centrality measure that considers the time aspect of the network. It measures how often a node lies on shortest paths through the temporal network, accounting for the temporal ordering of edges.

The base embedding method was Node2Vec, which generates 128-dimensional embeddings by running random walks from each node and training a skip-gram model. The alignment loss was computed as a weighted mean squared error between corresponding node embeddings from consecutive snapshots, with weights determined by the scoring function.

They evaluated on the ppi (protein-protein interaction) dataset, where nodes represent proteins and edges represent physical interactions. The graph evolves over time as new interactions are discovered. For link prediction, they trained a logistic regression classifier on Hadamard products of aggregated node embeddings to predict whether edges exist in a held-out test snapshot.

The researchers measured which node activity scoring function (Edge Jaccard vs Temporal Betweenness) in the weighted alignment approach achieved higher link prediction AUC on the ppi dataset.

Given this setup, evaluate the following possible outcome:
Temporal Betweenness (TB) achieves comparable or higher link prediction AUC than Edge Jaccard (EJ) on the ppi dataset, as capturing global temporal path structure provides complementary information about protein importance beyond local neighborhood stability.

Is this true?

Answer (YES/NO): YES